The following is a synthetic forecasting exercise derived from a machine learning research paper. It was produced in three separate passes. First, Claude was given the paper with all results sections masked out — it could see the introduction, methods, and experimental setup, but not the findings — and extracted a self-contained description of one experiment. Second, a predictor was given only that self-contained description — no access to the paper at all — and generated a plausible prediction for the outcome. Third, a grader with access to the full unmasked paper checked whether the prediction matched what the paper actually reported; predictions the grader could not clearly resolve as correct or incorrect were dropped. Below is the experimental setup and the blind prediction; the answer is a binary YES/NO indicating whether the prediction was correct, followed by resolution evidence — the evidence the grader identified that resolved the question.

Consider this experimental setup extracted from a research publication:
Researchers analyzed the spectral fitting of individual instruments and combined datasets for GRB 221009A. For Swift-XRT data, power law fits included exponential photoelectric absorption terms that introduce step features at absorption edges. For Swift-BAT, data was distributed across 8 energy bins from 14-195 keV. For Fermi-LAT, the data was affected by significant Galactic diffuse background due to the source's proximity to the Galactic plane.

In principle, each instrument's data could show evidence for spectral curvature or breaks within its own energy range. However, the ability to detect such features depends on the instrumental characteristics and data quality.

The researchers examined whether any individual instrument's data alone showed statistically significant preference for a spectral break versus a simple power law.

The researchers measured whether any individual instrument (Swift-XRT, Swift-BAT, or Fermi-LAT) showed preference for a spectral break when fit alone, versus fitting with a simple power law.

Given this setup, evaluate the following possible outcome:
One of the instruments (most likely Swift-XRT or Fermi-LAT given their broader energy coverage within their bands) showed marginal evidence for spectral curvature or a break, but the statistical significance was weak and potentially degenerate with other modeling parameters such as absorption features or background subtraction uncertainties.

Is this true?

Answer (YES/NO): NO